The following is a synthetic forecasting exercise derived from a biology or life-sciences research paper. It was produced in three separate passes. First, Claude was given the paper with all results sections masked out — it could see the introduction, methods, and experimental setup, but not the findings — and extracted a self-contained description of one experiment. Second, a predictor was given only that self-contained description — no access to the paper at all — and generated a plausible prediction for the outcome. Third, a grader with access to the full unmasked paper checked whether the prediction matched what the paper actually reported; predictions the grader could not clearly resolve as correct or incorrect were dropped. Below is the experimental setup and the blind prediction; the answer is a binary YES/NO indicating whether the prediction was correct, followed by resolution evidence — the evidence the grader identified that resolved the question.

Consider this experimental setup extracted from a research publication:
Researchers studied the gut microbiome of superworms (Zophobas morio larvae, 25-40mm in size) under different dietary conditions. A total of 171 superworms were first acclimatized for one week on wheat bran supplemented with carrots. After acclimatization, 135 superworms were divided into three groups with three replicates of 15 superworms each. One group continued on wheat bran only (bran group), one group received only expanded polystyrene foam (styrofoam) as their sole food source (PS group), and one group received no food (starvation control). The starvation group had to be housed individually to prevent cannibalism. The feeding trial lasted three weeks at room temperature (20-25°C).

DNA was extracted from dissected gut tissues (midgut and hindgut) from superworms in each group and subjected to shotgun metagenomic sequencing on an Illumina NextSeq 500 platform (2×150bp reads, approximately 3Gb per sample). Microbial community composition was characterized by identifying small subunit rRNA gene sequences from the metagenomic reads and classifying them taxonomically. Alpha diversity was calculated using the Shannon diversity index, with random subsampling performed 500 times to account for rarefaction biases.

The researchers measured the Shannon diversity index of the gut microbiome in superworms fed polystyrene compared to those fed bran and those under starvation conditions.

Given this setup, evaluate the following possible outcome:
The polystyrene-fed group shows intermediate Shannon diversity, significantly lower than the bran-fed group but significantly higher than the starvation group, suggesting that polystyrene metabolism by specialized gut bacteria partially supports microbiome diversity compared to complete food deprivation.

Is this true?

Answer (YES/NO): YES